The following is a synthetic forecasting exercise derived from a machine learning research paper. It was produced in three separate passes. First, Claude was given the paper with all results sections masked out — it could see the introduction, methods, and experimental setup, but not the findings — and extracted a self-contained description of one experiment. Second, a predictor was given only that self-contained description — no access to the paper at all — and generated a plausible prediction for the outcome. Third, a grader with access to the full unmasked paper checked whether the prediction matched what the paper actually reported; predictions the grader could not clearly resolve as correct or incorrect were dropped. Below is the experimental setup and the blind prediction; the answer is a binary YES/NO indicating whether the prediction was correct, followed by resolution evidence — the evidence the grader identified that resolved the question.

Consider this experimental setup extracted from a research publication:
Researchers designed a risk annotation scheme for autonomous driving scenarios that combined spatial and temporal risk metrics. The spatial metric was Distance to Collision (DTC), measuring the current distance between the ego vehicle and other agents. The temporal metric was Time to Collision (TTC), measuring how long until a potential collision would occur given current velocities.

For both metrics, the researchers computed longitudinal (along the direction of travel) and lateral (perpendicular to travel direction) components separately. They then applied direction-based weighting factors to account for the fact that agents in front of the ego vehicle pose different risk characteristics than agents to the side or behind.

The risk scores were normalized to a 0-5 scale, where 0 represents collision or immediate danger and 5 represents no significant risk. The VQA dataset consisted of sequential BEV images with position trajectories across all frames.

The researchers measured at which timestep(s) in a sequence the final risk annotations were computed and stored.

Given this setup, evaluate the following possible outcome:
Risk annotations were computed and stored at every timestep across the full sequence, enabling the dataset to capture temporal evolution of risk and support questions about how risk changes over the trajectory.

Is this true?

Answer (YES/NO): NO